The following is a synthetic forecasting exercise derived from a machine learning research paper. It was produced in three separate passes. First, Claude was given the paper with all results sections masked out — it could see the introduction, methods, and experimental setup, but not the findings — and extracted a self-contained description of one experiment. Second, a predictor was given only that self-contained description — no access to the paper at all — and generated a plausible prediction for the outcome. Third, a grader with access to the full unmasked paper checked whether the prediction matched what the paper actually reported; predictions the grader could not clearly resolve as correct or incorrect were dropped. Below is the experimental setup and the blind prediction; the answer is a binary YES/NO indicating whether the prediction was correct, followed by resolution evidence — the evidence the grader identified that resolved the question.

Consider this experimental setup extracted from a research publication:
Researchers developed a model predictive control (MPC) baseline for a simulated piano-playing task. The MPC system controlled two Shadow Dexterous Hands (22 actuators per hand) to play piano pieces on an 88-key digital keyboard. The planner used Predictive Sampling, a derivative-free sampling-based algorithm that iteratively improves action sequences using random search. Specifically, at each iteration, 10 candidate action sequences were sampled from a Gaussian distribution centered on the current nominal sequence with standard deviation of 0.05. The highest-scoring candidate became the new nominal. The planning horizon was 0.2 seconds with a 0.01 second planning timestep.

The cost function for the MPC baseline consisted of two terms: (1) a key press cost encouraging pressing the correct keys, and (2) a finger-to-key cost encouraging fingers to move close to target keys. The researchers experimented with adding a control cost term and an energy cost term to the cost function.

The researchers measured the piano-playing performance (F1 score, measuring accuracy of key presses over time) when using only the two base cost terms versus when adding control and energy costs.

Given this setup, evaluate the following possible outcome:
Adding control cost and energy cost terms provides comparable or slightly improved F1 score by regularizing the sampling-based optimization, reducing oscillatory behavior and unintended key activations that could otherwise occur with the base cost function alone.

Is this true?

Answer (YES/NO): NO